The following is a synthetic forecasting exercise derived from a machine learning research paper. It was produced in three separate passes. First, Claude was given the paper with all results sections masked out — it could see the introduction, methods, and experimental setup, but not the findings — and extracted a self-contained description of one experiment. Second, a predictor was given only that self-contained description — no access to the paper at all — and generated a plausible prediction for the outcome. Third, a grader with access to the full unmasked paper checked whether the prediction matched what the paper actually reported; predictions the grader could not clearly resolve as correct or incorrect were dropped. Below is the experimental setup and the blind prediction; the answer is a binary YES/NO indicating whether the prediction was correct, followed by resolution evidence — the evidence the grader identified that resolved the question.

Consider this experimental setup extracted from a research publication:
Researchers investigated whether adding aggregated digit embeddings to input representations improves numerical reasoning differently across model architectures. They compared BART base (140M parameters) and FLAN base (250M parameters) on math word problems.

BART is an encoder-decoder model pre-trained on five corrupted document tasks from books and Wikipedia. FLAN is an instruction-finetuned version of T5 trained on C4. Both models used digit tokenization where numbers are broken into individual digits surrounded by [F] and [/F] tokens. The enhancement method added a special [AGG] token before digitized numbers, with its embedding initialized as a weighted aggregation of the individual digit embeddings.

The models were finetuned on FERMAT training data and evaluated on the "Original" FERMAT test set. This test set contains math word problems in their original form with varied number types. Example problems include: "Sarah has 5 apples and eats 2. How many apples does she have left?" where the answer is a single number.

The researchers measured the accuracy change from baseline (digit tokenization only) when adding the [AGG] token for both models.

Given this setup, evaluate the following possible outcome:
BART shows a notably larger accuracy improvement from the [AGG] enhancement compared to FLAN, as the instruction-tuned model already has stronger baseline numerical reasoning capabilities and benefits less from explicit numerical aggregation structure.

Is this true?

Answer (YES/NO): NO